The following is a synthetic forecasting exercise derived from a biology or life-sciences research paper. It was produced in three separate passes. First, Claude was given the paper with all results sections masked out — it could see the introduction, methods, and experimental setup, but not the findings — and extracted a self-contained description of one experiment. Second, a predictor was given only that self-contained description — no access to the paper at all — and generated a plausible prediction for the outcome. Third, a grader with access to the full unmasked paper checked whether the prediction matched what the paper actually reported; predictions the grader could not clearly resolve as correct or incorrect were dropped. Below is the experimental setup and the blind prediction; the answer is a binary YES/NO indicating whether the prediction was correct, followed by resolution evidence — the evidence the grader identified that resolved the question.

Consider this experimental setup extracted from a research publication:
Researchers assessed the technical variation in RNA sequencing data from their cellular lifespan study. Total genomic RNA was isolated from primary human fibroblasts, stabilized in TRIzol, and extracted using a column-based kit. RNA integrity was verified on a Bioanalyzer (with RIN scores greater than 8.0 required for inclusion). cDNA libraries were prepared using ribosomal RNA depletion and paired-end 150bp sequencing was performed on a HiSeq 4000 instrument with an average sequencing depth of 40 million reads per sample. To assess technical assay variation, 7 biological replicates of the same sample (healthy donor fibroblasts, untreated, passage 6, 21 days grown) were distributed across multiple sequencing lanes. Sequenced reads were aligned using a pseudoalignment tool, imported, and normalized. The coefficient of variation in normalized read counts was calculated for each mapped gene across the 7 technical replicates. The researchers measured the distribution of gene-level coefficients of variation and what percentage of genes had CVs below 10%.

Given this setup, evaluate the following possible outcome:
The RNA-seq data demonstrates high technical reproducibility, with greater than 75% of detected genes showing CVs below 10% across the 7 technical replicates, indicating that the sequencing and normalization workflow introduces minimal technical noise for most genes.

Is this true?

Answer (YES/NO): YES